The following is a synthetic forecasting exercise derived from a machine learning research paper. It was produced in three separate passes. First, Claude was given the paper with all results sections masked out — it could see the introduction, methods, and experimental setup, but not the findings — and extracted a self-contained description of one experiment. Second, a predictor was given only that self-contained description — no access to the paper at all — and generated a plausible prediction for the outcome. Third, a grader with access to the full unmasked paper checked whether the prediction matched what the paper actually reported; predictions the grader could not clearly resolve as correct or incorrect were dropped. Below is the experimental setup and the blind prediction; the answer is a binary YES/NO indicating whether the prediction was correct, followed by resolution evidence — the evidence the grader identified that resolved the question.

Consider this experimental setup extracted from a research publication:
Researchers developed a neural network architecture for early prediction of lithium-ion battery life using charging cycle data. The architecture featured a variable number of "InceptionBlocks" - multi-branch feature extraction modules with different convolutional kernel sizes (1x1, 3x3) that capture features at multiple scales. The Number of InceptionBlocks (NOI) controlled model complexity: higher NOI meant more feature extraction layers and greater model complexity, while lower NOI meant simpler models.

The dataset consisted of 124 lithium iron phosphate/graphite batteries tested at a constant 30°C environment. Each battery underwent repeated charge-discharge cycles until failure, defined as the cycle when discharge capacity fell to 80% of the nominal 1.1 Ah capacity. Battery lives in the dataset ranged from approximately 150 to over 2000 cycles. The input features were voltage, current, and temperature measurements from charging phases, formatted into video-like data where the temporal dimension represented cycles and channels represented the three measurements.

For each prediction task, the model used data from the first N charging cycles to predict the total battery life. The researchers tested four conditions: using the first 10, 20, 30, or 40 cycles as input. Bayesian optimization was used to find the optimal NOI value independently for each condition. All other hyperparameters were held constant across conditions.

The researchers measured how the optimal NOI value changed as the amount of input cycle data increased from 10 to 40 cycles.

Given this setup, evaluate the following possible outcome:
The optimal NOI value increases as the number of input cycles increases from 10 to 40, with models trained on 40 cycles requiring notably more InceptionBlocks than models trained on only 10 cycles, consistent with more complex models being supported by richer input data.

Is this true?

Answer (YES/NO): NO